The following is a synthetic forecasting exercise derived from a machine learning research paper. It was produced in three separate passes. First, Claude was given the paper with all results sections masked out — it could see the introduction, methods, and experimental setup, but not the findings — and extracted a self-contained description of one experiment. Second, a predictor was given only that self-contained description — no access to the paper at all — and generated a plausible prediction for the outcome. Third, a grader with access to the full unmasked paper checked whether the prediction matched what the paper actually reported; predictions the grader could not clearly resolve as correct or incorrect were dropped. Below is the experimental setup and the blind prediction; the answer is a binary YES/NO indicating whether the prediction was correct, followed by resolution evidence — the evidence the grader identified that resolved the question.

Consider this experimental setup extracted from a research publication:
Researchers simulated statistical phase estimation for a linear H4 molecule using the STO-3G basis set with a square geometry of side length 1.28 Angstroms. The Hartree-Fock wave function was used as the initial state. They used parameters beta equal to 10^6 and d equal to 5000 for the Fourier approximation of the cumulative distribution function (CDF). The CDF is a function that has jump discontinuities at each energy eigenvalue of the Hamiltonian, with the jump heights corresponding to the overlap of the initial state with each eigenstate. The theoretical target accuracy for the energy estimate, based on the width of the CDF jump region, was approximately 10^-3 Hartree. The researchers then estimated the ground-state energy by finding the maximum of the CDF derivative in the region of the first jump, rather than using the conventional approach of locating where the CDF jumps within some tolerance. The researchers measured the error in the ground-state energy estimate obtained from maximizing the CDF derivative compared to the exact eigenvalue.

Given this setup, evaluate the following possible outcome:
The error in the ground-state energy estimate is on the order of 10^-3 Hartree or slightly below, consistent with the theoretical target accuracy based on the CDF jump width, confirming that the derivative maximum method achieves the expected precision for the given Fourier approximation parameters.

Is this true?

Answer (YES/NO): NO